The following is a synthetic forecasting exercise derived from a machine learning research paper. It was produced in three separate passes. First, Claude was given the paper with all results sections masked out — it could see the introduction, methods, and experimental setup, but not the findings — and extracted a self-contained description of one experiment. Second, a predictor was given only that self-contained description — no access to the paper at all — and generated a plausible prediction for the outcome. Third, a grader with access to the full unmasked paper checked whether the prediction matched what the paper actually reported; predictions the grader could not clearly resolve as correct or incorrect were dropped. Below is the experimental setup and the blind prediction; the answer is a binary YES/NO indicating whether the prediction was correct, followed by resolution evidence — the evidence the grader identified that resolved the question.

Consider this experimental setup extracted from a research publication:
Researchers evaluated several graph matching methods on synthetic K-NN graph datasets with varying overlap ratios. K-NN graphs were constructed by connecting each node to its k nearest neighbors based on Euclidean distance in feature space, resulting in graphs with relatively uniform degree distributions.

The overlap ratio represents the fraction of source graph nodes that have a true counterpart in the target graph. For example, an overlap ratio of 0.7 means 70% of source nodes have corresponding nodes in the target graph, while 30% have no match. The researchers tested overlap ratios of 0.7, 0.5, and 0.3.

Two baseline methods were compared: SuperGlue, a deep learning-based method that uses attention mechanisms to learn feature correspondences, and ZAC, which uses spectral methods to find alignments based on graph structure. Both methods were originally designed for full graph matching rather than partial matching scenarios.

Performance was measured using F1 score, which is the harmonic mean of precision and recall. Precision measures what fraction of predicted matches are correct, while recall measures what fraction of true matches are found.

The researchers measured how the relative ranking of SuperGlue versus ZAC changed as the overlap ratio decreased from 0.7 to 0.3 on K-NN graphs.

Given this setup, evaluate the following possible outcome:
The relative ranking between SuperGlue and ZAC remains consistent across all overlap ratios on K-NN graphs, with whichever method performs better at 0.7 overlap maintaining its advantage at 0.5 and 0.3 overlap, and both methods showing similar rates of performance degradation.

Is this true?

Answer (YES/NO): NO